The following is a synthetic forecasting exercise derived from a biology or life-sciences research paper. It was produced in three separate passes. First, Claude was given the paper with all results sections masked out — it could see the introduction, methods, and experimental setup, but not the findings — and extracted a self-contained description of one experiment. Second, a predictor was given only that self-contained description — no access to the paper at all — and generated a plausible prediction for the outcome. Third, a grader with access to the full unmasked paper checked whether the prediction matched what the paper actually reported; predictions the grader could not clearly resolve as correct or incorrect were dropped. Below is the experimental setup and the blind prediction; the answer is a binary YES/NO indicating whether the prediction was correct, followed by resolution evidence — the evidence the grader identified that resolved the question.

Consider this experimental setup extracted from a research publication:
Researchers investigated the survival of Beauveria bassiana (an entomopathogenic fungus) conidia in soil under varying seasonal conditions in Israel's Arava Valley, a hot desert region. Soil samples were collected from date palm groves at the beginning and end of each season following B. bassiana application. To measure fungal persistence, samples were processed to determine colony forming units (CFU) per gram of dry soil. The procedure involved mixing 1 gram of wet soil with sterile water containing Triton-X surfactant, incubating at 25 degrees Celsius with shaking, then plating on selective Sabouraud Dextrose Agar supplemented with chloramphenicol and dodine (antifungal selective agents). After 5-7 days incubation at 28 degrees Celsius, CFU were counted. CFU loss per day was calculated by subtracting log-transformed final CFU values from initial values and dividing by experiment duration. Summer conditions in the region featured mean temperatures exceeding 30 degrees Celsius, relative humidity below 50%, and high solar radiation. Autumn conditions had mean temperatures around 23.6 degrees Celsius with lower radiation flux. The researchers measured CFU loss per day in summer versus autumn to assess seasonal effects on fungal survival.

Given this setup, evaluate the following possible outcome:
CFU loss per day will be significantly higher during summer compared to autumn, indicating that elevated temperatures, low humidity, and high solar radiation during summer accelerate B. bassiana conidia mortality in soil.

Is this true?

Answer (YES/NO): YES